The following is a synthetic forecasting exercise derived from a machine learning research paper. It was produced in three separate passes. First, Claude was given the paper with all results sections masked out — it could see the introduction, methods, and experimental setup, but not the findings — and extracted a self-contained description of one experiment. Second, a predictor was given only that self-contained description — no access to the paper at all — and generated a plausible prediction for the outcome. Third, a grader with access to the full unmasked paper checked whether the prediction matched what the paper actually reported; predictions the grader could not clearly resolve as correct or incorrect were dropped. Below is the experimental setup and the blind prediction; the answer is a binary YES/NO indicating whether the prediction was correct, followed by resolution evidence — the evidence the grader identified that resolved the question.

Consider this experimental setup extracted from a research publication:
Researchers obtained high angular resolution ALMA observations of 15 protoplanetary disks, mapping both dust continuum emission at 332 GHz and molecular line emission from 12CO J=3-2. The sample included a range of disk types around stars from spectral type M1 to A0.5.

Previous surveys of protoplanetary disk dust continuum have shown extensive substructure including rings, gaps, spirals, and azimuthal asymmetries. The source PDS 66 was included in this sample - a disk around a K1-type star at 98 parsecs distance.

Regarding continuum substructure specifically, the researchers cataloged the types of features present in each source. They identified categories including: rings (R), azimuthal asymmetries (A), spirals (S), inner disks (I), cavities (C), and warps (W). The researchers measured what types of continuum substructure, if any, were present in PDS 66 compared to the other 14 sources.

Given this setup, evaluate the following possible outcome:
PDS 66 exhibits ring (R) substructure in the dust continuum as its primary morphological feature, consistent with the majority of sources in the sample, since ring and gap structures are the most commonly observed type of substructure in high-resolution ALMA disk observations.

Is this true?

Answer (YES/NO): NO